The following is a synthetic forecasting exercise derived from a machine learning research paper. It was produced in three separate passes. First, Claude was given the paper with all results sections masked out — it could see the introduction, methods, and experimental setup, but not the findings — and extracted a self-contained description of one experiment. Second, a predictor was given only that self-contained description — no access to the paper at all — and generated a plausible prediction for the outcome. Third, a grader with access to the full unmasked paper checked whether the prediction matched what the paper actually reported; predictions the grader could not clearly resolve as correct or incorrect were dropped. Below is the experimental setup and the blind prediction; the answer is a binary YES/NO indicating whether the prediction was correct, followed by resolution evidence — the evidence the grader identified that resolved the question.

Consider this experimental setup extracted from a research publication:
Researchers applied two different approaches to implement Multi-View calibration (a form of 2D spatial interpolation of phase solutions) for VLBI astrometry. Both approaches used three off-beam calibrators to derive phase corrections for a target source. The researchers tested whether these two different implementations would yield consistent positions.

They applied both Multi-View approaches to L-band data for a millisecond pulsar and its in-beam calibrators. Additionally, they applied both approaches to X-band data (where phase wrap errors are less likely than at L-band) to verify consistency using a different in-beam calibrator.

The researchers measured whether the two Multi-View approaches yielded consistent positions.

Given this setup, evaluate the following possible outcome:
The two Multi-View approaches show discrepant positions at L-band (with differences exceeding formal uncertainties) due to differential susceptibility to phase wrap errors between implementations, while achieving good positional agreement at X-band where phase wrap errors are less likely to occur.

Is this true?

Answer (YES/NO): NO